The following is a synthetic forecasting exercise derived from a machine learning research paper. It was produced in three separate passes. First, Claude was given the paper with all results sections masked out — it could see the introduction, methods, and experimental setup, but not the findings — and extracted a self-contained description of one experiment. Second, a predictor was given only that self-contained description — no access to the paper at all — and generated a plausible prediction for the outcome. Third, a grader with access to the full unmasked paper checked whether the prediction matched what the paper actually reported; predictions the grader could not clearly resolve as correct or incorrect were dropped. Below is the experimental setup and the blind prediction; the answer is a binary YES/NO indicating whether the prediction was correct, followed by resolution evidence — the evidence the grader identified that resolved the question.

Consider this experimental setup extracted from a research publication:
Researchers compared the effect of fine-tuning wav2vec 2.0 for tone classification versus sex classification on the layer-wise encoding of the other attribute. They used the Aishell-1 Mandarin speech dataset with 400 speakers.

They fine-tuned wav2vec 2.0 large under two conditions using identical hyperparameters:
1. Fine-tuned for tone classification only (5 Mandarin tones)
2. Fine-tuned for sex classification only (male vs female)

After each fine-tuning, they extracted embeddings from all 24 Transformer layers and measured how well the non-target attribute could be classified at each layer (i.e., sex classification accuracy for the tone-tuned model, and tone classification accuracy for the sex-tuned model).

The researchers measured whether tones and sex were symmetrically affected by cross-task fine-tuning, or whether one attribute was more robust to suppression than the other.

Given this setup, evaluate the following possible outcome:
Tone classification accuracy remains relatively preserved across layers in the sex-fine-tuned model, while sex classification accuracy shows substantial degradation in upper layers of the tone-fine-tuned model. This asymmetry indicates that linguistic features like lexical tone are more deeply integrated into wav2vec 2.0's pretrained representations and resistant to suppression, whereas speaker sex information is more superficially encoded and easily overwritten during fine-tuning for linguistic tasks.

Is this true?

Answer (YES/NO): NO